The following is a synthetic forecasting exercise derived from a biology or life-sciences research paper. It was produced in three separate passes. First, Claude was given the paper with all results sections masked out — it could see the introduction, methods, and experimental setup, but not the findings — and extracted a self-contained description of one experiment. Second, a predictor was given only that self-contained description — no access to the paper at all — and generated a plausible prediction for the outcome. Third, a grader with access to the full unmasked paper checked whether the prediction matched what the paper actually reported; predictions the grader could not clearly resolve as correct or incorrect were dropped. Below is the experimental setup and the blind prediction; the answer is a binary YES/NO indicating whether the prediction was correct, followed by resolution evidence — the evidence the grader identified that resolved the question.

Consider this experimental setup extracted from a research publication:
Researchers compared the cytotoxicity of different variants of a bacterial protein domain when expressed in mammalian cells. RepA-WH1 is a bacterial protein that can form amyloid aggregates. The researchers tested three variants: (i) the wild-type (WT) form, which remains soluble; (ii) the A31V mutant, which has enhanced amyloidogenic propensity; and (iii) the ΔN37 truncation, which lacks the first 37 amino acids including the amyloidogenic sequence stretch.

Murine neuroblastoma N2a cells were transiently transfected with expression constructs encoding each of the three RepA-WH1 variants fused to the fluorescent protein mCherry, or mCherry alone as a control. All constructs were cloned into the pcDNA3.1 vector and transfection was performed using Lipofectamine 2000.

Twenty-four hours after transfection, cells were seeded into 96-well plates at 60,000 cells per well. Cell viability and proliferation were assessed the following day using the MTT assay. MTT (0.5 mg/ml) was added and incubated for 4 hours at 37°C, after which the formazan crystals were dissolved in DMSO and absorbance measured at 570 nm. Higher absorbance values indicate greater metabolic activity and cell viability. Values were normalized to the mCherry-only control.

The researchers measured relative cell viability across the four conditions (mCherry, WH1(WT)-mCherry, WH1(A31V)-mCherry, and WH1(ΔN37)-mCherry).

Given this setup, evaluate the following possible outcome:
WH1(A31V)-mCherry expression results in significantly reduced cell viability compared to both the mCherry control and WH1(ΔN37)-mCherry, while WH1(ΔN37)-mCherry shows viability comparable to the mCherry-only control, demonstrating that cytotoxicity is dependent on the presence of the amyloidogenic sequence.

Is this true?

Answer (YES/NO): NO